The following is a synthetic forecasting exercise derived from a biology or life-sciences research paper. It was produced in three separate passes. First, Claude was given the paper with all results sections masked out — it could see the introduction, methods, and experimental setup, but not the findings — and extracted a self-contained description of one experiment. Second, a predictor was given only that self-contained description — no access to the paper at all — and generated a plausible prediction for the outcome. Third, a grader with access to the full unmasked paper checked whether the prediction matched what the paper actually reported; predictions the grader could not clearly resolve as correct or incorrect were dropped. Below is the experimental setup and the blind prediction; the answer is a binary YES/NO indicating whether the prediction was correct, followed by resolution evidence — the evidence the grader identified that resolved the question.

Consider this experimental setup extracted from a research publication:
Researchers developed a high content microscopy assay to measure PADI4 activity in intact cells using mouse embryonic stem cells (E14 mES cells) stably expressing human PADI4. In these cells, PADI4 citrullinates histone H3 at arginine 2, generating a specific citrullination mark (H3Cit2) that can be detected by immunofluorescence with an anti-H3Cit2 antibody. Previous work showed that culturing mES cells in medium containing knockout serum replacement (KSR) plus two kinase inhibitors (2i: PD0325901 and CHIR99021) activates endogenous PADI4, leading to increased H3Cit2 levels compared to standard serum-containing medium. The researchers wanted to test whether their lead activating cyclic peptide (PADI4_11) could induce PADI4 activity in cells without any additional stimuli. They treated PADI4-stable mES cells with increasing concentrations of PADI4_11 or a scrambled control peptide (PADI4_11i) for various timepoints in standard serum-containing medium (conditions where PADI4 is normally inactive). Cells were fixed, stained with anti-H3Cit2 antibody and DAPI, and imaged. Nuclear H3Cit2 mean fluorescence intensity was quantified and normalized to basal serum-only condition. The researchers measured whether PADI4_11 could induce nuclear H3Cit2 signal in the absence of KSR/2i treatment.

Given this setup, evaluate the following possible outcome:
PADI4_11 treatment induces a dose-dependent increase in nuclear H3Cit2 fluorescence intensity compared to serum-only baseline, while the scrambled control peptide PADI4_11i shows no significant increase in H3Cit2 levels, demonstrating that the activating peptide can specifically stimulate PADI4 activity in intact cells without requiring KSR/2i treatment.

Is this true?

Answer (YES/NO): YES